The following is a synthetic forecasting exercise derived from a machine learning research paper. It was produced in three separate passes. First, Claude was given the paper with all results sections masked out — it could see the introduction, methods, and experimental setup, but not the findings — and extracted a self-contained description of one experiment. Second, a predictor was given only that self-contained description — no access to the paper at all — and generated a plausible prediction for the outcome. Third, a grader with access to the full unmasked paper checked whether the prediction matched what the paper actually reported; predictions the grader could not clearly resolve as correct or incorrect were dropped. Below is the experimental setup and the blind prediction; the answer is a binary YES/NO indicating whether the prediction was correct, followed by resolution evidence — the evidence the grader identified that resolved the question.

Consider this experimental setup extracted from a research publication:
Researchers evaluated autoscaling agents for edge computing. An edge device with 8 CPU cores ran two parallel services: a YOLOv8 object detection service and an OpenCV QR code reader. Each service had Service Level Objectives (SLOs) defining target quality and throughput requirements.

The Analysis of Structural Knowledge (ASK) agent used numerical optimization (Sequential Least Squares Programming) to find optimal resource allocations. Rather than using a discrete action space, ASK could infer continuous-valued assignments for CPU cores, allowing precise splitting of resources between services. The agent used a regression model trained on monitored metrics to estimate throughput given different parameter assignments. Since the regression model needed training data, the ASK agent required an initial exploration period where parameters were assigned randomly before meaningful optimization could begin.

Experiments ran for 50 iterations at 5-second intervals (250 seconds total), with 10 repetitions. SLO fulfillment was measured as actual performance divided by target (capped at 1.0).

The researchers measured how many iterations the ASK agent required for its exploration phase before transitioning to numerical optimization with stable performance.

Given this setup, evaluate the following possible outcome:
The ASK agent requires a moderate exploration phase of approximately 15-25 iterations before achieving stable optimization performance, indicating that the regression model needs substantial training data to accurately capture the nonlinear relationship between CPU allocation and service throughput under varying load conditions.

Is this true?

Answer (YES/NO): YES